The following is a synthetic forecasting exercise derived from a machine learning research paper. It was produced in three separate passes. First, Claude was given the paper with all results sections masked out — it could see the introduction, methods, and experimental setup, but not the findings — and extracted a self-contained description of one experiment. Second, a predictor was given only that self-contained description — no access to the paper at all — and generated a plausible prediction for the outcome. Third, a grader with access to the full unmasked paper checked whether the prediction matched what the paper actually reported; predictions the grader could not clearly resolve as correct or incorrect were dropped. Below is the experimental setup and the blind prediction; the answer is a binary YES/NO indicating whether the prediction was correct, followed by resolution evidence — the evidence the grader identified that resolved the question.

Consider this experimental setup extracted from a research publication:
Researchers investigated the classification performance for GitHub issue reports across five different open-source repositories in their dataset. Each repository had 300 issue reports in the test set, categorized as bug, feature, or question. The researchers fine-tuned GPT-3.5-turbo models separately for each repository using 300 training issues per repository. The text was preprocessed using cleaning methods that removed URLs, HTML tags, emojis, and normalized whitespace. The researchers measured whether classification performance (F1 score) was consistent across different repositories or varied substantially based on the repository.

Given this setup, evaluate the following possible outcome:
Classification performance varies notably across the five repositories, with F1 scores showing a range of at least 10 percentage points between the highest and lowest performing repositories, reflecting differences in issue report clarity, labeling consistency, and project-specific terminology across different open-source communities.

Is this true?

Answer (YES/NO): YES